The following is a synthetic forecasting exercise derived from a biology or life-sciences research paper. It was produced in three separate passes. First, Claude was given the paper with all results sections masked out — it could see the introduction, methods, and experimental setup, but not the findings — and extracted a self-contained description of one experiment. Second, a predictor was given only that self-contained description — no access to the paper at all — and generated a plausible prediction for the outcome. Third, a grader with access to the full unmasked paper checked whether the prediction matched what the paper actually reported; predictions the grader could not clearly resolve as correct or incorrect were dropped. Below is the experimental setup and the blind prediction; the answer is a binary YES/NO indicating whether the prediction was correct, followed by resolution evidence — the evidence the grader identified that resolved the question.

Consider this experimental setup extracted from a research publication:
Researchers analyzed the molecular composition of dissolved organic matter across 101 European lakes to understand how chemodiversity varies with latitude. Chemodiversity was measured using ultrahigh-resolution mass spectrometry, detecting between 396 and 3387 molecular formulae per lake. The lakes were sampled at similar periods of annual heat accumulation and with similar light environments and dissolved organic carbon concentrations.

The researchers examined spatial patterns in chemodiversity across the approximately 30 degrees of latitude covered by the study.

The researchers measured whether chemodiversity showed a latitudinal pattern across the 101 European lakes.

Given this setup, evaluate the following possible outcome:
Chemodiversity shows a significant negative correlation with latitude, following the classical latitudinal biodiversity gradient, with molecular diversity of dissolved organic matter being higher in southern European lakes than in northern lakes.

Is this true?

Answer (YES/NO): NO